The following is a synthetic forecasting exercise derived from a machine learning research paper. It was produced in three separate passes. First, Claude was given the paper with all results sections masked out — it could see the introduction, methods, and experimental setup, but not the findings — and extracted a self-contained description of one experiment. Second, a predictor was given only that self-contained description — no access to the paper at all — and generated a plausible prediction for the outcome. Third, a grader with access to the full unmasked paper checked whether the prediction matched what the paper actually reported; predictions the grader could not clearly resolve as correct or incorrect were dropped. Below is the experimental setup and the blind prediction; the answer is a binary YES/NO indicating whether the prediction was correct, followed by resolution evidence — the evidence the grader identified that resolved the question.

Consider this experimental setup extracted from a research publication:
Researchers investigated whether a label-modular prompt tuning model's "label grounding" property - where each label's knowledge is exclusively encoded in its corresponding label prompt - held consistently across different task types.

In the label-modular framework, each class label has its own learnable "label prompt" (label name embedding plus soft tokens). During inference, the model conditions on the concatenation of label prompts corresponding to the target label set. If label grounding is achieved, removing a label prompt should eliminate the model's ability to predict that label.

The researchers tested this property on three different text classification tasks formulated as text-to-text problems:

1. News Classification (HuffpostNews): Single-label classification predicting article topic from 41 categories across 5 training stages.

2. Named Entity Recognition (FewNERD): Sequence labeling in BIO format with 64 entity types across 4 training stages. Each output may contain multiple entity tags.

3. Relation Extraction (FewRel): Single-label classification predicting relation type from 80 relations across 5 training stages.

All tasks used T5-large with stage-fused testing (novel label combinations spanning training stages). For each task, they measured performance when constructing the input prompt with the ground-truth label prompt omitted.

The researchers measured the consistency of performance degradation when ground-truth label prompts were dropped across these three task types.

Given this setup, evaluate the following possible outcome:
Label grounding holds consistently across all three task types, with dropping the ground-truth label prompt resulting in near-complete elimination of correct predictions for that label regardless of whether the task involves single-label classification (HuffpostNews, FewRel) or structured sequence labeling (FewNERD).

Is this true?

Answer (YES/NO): YES